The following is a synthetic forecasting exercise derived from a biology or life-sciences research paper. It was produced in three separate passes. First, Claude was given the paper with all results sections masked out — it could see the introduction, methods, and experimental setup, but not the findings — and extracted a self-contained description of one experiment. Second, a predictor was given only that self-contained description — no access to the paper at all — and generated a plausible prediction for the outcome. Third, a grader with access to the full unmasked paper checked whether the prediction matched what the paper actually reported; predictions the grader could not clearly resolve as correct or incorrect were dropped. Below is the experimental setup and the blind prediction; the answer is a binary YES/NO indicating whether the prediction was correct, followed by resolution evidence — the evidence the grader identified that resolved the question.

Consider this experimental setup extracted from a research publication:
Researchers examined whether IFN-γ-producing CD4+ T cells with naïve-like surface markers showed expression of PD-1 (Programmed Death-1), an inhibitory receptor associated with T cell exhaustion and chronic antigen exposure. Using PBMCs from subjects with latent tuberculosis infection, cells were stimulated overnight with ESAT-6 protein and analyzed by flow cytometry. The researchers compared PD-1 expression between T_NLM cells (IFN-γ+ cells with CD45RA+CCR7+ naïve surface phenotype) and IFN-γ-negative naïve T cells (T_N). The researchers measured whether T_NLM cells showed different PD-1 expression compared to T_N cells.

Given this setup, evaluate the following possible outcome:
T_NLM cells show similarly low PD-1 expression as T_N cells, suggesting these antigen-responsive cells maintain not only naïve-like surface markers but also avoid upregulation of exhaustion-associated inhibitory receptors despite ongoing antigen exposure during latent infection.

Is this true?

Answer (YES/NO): NO